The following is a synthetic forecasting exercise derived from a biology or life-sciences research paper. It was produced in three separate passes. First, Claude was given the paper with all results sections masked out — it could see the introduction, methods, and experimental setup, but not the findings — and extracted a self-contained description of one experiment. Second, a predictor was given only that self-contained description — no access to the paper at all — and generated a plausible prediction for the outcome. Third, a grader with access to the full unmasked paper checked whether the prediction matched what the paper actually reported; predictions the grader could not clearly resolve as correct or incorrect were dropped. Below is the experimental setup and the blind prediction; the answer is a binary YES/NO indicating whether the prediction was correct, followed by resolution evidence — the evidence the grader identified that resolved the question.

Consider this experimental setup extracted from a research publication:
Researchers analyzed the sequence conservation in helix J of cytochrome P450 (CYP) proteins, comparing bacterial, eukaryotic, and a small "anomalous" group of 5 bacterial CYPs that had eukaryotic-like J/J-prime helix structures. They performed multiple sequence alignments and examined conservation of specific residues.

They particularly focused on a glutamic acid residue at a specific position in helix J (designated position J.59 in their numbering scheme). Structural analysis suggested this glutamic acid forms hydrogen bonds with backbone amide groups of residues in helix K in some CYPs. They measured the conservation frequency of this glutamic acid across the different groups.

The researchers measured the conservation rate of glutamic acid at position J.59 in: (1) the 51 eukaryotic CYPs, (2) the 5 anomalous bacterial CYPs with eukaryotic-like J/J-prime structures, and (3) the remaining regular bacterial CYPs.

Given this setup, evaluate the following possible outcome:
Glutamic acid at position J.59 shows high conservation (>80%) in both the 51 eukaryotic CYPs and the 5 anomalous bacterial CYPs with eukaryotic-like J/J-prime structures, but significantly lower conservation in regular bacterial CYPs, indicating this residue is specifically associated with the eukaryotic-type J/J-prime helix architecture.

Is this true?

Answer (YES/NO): YES